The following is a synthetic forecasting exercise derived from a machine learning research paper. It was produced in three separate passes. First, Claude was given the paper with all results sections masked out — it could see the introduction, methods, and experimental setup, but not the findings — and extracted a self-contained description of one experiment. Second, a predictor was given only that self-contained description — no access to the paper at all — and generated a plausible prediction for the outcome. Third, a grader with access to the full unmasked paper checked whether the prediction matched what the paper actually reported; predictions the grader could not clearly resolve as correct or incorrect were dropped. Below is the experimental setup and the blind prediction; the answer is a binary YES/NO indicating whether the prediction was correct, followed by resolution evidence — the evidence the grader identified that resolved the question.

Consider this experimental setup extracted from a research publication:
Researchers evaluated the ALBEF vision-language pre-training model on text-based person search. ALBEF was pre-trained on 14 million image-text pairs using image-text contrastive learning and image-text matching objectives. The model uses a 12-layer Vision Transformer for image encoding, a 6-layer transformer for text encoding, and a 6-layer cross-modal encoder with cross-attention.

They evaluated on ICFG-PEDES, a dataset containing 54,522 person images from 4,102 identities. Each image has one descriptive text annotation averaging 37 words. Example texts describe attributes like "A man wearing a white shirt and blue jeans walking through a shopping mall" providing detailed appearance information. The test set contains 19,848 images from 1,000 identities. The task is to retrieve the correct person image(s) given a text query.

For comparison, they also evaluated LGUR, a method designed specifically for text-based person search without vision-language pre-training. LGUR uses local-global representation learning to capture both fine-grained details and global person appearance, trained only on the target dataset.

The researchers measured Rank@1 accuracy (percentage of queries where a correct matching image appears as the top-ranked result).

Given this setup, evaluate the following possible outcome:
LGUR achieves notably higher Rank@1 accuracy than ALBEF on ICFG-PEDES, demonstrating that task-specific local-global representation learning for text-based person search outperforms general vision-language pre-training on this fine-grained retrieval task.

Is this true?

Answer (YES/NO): YES